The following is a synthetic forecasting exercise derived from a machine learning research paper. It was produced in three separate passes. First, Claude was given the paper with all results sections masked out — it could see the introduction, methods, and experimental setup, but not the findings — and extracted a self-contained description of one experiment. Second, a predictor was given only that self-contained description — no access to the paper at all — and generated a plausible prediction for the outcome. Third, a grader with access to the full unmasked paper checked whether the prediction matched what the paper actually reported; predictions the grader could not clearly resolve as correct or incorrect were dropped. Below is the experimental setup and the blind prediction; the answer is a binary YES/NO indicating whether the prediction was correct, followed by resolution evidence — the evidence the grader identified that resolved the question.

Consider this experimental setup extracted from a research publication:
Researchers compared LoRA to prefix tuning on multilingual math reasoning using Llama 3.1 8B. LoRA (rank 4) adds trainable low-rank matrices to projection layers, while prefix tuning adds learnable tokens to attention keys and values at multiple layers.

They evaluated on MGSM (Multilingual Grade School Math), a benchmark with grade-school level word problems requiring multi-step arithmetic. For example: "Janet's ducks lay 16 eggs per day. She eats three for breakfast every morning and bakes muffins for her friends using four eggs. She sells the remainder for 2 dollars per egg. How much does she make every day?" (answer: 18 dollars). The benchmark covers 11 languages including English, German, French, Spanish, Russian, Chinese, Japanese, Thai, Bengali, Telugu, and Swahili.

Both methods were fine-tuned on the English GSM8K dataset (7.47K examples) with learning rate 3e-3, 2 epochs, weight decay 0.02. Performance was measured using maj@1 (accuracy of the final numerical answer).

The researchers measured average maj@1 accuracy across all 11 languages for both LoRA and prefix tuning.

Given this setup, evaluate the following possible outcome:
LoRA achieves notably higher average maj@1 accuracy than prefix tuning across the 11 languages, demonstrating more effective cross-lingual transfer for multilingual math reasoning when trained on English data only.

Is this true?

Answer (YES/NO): NO